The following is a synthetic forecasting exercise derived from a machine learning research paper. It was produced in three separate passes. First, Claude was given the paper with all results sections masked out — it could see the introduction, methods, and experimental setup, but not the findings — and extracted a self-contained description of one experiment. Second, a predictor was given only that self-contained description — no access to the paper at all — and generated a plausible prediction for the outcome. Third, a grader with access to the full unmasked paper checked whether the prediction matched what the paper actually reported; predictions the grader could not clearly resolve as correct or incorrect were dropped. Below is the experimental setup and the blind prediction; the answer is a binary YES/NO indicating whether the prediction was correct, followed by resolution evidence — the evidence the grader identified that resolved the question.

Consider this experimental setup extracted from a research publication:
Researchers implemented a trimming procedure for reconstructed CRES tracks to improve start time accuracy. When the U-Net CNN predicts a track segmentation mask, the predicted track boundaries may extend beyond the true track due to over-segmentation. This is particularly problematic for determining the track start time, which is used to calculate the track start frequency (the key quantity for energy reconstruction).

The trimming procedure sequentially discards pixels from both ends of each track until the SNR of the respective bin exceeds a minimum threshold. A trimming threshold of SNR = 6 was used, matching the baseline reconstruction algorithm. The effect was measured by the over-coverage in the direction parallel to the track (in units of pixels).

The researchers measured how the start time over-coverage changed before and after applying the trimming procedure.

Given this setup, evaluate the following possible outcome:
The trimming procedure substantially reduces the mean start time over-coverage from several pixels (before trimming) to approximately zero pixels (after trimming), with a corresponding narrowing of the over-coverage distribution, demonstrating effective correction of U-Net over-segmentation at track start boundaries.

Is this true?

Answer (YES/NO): YES